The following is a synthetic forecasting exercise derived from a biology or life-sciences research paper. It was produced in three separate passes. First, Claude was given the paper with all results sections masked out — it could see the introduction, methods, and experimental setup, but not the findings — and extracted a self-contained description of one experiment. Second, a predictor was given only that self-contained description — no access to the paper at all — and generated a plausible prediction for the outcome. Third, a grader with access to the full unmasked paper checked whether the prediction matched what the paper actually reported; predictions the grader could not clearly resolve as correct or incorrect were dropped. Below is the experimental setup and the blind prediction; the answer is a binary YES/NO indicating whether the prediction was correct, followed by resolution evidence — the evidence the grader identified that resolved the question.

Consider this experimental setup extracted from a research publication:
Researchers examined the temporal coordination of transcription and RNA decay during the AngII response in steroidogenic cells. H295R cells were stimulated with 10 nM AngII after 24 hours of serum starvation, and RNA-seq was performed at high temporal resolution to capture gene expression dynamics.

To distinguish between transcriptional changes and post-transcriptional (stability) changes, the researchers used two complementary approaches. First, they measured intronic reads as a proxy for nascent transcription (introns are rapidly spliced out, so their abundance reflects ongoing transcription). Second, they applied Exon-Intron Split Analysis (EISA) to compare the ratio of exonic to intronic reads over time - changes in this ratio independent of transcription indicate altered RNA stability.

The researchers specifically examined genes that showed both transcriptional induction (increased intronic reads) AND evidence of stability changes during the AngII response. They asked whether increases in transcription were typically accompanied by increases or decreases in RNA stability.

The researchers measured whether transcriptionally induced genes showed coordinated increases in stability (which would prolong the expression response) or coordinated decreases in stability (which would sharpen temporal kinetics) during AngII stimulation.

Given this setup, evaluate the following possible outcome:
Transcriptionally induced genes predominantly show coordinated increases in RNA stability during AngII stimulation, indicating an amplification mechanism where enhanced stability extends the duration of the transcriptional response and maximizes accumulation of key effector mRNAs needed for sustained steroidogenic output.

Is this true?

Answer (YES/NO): NO